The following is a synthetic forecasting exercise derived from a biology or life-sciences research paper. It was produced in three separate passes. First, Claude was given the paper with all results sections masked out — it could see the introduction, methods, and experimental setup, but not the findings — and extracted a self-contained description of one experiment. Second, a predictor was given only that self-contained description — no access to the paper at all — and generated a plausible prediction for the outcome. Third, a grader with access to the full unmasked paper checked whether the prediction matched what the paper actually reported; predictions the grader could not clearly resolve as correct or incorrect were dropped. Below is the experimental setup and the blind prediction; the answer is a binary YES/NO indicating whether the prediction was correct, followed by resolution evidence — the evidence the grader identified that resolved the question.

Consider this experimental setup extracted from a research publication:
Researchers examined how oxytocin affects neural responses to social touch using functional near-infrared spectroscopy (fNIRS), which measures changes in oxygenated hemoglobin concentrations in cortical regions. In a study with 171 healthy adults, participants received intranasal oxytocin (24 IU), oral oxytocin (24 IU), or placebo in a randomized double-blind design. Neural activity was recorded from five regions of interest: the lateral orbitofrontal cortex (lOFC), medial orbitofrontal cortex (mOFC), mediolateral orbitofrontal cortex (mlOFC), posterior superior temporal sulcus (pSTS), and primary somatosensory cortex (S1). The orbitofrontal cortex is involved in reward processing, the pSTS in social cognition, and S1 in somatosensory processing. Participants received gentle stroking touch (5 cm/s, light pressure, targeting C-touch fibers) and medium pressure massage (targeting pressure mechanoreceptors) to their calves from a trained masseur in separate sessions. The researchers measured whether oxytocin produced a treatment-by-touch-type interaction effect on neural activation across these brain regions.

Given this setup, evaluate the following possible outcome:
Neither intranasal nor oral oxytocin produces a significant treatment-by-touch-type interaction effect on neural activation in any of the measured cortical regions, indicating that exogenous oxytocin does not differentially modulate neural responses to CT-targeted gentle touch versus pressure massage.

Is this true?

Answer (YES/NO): NO